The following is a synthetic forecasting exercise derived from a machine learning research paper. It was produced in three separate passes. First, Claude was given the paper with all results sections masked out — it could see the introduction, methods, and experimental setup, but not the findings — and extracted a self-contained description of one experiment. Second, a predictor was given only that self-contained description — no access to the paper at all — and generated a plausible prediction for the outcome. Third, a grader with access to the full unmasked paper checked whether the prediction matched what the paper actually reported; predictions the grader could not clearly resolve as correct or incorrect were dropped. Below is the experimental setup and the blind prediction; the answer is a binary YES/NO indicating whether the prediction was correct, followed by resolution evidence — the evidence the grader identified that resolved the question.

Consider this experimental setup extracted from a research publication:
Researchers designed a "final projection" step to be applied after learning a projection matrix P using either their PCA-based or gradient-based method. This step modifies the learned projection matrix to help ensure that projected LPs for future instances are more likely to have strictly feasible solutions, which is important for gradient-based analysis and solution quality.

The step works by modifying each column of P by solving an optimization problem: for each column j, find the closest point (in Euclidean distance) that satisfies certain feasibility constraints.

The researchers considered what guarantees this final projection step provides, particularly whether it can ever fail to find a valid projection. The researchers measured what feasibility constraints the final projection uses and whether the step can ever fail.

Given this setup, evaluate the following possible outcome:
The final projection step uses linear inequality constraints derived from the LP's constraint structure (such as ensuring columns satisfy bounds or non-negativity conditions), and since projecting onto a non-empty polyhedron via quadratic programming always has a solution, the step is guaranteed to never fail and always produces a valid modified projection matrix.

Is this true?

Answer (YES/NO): YES